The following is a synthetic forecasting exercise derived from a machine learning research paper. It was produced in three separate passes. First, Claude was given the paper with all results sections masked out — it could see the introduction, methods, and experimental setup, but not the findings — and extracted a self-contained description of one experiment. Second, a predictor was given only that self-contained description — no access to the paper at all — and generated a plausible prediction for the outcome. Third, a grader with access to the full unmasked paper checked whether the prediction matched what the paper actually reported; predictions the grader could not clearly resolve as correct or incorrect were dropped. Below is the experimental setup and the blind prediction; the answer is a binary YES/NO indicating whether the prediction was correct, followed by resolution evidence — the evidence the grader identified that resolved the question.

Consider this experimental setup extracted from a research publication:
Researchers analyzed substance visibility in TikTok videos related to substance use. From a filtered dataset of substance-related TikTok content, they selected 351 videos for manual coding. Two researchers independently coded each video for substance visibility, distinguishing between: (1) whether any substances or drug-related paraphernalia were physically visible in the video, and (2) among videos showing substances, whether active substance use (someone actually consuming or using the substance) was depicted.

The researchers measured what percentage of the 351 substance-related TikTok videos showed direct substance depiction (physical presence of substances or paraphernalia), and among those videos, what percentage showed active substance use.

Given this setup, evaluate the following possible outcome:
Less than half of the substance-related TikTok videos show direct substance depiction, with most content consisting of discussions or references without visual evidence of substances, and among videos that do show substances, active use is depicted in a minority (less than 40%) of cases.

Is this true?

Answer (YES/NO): YES